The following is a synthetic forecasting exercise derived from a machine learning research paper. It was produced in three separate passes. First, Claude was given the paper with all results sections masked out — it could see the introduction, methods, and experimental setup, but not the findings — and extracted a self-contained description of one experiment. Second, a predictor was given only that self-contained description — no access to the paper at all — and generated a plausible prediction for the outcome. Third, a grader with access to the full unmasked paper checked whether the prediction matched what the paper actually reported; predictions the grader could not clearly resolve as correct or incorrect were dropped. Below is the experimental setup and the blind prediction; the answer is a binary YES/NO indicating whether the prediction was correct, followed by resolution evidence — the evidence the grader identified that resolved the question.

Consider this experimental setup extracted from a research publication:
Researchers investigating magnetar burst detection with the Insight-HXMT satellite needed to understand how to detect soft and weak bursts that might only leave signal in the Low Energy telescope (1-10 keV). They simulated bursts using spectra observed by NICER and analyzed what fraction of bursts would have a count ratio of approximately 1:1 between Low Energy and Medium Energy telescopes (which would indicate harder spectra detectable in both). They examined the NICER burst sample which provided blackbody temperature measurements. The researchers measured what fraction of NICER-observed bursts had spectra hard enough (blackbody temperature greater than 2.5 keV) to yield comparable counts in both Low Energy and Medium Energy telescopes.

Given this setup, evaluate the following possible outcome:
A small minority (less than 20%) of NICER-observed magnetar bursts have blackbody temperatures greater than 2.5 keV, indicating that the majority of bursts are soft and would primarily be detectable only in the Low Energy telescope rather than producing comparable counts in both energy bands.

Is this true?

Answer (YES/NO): YES